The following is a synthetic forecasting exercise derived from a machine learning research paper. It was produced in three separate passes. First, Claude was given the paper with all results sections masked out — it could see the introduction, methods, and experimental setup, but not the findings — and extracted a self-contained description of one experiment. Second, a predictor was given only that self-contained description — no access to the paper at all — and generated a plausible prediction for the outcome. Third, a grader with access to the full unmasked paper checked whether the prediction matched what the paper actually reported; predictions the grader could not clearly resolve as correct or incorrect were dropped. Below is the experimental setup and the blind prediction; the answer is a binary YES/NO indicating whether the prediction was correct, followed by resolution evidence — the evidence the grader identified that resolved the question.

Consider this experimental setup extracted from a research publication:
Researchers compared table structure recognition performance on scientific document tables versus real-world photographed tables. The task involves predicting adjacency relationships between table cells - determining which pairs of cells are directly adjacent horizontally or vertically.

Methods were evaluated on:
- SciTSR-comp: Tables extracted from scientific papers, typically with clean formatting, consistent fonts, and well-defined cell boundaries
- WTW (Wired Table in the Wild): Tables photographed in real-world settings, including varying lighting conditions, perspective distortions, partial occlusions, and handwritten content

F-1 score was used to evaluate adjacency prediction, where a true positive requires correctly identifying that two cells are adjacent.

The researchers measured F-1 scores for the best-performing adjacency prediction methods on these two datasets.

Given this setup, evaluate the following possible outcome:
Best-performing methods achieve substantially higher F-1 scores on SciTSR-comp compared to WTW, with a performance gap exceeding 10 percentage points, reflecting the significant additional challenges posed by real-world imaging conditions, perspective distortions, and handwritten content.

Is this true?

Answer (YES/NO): NO